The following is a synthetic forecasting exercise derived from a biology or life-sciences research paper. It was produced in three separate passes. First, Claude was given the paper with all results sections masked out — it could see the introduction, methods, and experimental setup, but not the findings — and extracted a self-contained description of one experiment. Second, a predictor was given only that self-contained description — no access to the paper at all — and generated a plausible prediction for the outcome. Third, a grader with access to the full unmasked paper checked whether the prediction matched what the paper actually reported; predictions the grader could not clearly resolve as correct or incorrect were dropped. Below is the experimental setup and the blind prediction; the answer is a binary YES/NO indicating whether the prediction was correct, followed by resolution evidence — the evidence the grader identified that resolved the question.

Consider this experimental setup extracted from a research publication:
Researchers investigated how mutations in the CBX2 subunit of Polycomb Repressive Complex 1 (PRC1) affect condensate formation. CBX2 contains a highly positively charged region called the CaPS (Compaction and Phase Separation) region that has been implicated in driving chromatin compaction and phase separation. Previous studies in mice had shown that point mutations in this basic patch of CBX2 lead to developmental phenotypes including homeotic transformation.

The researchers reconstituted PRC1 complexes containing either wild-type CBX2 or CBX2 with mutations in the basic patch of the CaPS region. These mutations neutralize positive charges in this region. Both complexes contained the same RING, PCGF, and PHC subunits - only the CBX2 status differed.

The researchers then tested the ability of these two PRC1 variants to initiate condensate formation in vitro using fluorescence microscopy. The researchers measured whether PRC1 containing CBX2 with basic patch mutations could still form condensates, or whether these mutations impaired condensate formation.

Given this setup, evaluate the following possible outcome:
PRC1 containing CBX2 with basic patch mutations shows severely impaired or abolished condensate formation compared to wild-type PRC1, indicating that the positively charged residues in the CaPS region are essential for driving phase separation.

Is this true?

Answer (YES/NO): NO